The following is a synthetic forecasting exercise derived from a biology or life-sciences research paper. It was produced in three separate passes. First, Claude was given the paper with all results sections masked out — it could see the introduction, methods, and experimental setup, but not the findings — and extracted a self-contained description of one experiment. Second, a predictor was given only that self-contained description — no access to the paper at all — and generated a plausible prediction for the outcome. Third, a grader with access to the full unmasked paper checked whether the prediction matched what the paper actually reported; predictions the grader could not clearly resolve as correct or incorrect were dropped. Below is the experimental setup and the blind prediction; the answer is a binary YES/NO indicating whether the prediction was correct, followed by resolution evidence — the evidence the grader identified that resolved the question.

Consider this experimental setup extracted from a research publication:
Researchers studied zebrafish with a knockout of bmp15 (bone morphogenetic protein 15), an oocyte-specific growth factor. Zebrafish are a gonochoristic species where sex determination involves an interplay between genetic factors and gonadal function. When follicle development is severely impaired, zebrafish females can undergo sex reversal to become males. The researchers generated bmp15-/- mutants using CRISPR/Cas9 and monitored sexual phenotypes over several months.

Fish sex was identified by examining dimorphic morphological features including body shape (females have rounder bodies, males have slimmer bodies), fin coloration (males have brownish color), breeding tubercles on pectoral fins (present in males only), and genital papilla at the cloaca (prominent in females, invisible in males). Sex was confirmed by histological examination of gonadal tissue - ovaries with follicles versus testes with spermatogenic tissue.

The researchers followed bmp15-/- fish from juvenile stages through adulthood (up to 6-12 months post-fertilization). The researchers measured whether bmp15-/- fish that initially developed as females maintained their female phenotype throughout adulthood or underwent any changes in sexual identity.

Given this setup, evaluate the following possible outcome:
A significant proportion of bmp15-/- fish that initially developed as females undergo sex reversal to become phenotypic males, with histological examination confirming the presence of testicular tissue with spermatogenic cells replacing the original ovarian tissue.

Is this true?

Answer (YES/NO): YES